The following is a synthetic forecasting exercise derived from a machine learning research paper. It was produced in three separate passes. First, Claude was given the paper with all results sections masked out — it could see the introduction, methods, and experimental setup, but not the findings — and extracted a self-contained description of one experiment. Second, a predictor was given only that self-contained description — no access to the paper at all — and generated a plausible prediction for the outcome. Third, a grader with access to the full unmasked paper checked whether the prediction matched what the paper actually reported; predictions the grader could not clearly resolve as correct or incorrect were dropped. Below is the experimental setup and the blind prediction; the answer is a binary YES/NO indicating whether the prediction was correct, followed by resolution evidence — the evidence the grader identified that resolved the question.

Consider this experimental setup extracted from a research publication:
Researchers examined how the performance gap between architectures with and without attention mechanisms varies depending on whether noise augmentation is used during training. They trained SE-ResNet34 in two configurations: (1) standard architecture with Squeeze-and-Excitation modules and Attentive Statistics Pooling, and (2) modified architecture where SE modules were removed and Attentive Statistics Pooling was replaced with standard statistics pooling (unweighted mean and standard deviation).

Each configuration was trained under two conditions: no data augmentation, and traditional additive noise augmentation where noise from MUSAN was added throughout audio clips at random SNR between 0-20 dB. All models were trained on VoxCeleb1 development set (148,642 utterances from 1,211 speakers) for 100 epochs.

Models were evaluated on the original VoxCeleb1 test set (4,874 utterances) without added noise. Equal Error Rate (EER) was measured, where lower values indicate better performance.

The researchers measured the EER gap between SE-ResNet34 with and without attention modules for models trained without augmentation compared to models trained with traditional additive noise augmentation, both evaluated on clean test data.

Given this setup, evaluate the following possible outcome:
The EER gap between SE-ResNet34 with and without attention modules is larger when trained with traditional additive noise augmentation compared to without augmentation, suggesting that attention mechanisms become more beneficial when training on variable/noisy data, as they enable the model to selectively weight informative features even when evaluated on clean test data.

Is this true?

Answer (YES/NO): NO